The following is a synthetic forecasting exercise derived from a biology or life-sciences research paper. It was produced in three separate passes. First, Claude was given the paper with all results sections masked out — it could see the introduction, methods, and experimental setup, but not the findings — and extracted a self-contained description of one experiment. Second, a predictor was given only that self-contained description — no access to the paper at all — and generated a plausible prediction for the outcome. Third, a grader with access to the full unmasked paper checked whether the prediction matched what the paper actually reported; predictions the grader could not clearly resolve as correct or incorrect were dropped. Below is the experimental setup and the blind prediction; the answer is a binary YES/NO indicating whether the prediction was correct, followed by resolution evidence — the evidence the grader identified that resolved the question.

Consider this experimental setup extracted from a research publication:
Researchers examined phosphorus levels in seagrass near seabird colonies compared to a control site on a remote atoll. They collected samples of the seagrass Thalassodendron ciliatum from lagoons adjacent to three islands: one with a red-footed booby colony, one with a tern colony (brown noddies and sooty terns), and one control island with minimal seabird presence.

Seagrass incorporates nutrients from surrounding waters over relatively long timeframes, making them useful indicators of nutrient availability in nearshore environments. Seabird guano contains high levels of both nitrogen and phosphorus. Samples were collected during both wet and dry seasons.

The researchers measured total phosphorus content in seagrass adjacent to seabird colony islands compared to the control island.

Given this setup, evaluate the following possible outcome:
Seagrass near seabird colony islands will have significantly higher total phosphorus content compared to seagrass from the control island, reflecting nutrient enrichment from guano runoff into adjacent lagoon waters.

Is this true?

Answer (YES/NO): NO